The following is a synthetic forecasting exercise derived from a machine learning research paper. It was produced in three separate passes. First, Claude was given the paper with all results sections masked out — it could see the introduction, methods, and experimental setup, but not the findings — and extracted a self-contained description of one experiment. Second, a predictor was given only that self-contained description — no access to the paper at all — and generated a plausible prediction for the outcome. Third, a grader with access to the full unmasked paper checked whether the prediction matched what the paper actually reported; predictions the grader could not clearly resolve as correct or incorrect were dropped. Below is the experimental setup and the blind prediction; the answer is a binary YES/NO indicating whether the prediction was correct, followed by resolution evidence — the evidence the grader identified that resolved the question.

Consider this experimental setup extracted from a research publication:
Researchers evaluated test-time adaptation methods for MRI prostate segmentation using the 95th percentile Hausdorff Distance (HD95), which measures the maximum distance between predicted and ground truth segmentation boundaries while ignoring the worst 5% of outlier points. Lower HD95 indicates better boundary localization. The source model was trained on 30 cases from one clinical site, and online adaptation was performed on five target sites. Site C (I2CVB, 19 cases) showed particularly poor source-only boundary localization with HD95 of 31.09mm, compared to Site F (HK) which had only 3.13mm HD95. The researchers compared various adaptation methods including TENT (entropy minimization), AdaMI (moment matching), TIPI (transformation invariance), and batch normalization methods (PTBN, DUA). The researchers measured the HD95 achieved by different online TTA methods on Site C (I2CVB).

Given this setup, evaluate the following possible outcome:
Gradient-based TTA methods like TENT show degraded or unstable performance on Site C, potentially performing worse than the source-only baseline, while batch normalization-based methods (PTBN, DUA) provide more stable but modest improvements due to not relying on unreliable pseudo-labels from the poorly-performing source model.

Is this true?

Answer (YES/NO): NO